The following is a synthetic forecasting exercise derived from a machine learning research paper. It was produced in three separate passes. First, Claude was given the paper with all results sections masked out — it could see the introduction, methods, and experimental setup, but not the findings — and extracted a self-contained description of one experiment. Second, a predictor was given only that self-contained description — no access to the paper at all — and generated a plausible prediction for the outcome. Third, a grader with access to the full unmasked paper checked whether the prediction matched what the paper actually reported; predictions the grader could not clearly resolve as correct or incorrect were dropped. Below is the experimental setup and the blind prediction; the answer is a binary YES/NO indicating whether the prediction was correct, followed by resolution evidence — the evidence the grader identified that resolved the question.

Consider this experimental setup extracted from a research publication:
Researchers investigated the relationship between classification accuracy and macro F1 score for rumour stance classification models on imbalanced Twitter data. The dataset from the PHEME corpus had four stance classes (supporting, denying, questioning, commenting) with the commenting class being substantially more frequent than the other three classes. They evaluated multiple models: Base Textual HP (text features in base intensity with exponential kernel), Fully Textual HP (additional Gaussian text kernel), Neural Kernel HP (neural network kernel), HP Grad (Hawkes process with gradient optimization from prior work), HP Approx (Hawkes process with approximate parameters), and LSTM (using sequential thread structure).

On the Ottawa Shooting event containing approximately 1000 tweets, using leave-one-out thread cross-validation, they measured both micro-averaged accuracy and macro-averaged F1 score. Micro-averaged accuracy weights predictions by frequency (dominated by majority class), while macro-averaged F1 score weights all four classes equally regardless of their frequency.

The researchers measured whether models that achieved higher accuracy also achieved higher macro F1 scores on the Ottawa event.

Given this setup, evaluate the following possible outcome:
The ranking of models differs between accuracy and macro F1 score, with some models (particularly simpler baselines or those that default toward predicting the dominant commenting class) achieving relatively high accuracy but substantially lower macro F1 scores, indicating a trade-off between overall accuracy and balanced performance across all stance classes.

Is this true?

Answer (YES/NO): YES